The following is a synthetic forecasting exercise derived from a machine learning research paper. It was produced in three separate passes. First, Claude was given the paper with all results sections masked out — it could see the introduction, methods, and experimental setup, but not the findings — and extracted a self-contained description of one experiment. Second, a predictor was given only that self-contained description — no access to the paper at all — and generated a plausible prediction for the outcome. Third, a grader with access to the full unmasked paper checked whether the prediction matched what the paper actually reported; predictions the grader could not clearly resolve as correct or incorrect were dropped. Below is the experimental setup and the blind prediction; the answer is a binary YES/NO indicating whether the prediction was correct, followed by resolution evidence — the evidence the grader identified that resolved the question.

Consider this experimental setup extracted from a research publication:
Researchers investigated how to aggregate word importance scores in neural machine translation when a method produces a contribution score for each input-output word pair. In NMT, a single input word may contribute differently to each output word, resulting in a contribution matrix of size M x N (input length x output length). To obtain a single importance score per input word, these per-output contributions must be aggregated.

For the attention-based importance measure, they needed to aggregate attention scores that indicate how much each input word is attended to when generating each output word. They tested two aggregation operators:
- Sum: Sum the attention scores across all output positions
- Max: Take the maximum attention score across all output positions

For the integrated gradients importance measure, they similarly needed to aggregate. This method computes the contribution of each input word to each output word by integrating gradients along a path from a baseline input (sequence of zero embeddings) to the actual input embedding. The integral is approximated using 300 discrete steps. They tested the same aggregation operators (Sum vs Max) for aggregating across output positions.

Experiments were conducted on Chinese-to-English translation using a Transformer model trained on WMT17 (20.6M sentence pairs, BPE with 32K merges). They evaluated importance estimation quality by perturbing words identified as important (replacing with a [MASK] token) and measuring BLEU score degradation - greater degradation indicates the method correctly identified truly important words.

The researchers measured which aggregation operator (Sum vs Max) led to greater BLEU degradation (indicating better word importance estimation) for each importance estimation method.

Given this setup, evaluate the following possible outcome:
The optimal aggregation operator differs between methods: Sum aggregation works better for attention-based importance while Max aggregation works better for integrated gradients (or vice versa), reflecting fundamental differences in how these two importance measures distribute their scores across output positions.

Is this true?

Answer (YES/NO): YES